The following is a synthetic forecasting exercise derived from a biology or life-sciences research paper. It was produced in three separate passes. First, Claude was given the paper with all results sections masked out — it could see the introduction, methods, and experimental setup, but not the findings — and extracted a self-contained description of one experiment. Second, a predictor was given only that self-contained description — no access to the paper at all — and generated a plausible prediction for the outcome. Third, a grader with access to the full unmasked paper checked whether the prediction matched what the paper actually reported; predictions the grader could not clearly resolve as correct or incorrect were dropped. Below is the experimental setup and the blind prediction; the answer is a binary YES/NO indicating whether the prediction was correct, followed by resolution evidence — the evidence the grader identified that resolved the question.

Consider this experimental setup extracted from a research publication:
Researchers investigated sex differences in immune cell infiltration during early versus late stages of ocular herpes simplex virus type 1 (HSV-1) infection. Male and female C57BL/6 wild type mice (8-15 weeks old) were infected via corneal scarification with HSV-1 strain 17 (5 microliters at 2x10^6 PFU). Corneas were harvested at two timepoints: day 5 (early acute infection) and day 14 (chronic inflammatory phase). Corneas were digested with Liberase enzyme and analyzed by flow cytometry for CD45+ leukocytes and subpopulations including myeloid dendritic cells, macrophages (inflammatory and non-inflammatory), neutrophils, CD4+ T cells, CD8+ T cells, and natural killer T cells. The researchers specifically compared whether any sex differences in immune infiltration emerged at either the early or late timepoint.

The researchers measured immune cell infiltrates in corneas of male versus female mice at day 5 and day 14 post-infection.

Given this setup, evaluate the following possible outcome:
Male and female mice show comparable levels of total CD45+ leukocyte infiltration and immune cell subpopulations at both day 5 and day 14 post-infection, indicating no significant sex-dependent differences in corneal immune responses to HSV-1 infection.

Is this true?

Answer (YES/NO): YES